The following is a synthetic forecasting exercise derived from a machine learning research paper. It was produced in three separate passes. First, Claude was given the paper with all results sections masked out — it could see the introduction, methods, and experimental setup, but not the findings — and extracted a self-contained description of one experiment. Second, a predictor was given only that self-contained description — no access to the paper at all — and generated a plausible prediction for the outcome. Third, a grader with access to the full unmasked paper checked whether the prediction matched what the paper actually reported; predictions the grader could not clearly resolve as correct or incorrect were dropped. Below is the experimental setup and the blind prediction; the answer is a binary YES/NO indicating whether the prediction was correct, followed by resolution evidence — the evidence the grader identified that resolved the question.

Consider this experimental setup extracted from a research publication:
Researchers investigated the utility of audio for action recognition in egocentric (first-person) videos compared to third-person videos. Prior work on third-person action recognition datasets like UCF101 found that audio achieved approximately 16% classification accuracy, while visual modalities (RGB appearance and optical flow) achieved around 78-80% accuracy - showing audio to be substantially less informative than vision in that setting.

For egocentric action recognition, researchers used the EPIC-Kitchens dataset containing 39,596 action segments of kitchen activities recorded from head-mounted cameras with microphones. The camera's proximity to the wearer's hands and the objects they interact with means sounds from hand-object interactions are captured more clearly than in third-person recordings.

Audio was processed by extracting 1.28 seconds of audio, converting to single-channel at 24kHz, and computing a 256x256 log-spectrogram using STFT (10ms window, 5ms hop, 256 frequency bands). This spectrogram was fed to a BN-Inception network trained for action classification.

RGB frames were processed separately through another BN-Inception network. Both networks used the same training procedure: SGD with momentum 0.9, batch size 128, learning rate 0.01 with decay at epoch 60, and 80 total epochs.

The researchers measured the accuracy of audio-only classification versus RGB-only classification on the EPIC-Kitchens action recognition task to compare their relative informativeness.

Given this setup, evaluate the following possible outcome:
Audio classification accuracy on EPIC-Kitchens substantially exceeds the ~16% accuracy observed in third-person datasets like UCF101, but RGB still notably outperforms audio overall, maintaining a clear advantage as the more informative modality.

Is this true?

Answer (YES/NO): NO